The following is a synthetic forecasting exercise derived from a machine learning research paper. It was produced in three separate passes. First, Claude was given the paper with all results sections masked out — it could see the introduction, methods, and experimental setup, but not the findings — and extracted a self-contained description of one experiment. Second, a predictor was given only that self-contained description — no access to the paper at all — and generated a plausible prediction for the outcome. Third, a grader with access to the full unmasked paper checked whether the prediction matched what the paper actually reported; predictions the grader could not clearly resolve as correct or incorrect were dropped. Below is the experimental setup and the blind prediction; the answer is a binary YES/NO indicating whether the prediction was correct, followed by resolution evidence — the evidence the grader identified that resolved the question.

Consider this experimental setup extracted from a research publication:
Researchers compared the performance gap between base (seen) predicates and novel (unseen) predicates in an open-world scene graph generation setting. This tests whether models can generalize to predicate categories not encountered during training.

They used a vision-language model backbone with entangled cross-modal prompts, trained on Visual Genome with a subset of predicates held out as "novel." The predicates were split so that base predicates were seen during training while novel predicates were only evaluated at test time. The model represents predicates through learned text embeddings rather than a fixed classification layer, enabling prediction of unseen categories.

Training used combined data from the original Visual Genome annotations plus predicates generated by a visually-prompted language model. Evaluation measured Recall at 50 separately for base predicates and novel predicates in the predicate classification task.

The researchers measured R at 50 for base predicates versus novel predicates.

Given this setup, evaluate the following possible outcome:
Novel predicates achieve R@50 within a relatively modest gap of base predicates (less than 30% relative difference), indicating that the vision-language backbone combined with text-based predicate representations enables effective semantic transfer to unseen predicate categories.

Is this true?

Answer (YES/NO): NO